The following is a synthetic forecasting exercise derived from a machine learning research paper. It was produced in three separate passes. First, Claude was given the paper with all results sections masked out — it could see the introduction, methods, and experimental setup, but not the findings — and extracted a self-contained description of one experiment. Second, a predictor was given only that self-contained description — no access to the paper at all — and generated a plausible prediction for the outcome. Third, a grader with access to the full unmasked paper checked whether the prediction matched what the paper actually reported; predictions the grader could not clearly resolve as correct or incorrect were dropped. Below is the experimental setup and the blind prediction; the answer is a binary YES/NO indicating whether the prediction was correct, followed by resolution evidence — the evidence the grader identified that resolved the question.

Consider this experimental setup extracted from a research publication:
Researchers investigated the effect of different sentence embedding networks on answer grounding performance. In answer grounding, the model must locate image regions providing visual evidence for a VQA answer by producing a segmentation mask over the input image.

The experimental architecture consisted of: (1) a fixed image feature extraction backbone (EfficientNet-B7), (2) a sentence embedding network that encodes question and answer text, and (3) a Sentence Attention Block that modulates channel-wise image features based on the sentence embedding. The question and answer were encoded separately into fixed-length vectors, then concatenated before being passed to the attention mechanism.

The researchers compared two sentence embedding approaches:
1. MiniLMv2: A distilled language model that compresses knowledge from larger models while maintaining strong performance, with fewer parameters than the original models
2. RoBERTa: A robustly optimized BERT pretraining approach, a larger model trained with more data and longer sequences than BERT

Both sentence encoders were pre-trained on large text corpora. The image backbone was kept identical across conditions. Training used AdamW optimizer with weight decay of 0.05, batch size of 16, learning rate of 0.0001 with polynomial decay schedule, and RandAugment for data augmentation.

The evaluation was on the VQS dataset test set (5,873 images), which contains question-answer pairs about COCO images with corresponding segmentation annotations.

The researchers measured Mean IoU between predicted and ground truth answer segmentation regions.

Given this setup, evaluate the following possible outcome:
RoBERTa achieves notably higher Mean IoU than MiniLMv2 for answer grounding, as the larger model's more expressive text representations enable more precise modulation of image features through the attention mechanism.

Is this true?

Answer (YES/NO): NO